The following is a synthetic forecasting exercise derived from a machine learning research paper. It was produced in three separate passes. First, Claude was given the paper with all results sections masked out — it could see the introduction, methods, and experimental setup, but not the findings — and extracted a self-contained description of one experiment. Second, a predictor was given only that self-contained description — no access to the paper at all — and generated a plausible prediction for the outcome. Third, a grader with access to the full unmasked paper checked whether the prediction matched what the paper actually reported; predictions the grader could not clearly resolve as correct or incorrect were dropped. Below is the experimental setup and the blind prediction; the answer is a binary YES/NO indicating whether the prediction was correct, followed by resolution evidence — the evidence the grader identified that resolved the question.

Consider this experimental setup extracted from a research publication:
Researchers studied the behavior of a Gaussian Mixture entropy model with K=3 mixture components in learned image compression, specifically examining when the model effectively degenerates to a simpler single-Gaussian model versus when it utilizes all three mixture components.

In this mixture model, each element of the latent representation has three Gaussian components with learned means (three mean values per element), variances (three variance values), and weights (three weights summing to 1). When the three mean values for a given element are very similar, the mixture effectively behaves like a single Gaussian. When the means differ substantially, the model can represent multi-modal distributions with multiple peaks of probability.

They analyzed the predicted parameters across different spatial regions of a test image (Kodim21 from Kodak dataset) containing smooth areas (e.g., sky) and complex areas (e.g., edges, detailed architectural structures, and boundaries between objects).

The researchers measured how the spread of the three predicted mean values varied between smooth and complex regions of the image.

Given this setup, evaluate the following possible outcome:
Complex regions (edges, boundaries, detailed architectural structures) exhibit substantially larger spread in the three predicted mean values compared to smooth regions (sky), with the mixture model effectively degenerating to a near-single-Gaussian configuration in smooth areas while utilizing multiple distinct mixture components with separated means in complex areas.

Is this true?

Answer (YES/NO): YES